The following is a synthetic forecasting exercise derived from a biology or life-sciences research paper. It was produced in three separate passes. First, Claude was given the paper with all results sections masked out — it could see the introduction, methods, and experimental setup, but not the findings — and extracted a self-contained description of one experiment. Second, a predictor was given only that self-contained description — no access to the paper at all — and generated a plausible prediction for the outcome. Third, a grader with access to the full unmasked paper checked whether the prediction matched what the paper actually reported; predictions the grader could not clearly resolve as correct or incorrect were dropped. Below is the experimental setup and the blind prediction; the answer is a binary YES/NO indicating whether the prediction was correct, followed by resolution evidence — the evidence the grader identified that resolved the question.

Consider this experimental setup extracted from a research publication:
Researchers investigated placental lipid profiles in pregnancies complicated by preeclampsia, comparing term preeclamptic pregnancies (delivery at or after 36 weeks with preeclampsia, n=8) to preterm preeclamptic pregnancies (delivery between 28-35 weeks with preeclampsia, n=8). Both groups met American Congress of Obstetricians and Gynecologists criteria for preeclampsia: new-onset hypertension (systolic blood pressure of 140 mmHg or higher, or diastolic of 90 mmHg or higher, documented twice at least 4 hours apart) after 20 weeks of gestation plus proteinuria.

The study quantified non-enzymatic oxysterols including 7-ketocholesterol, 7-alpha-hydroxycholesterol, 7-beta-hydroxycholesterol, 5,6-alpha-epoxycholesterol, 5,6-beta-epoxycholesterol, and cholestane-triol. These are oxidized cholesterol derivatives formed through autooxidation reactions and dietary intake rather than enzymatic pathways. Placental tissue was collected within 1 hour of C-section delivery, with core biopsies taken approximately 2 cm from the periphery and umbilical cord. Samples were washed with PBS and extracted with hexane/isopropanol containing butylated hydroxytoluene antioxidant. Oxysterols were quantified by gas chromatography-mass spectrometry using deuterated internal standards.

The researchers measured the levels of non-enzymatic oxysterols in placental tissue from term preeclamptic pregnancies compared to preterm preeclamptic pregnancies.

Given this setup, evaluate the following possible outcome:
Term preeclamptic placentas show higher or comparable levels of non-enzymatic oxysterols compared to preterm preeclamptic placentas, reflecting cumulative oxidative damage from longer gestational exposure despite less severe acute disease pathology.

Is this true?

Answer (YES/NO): YES